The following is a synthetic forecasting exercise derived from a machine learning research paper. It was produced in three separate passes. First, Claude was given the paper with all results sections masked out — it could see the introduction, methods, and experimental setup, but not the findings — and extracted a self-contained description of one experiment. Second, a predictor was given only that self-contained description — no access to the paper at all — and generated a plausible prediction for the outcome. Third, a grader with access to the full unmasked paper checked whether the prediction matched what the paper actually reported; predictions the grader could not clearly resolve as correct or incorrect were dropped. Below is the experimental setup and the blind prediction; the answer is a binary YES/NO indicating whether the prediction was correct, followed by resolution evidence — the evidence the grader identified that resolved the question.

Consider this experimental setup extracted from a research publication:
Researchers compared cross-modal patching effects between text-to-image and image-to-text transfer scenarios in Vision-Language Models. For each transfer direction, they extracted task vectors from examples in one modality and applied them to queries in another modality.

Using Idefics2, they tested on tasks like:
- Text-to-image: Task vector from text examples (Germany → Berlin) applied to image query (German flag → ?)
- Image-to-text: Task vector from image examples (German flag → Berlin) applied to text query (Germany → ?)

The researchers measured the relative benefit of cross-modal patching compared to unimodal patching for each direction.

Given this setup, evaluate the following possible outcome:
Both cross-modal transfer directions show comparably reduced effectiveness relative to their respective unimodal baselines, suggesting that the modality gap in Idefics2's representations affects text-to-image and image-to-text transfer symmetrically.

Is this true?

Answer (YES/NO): NO